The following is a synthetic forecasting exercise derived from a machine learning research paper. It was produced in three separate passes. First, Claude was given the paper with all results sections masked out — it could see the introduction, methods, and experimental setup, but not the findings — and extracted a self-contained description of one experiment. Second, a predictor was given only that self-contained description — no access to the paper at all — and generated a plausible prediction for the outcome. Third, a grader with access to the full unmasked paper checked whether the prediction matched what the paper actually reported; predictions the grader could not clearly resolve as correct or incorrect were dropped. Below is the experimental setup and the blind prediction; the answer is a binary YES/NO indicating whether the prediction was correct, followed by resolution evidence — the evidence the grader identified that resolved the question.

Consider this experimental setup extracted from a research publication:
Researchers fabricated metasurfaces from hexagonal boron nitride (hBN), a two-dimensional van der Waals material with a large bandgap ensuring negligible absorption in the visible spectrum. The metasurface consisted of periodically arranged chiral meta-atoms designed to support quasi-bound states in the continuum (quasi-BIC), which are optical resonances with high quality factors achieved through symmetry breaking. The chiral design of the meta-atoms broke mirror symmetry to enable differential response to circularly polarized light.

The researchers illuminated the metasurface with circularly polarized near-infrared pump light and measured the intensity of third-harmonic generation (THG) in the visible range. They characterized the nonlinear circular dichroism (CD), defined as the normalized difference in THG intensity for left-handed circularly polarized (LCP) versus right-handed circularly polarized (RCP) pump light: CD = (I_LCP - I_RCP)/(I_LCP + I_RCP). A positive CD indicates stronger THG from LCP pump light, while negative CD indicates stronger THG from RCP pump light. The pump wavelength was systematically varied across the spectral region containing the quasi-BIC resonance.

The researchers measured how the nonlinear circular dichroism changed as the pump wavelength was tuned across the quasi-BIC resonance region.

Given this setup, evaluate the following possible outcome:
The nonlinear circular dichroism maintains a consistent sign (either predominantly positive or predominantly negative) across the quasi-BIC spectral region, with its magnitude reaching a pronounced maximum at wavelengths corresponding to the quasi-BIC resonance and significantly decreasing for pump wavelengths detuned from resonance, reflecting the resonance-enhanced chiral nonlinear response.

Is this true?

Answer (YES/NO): NO